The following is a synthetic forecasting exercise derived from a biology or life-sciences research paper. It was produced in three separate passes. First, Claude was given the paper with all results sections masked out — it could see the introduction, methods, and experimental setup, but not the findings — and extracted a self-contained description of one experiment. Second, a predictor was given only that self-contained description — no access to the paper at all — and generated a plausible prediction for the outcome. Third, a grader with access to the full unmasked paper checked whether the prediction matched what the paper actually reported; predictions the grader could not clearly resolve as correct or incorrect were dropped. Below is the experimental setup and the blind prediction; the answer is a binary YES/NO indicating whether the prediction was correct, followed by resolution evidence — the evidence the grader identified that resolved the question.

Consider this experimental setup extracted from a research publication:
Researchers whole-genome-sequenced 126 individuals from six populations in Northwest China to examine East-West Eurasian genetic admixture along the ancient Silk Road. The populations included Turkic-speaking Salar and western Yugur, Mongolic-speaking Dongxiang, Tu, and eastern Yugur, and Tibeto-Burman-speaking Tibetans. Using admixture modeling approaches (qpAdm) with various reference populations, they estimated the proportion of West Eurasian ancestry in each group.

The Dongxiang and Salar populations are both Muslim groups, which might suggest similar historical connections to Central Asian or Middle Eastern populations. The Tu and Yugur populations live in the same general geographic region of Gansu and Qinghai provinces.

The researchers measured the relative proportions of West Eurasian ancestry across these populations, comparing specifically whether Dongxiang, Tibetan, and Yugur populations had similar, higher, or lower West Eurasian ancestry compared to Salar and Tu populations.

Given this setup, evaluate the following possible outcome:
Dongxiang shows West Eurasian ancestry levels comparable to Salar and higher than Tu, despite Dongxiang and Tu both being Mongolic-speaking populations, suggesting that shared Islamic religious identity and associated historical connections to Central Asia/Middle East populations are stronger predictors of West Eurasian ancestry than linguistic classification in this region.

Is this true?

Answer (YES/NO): NO